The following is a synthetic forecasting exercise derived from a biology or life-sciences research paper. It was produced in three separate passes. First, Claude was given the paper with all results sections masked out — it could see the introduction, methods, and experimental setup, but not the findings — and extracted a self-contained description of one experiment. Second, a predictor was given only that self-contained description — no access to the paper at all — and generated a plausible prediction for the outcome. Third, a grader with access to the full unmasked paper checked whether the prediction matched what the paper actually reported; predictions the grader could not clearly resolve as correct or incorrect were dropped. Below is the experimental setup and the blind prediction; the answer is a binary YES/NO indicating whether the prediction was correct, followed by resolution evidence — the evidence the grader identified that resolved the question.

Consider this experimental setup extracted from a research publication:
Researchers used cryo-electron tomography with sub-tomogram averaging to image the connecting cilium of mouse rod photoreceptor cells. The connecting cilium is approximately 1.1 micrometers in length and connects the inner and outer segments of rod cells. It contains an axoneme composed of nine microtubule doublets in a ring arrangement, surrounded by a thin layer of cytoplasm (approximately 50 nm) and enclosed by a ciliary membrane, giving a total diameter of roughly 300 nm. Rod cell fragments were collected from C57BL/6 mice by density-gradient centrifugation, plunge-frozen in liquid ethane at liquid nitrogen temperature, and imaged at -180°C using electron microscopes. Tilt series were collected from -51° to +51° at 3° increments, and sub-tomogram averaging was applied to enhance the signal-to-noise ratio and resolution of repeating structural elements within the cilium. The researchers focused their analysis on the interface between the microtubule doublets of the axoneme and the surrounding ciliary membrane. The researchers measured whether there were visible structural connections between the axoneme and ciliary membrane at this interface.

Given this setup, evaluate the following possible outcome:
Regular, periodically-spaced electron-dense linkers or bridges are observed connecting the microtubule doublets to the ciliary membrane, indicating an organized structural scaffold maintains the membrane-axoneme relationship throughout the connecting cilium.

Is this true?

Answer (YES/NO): NO